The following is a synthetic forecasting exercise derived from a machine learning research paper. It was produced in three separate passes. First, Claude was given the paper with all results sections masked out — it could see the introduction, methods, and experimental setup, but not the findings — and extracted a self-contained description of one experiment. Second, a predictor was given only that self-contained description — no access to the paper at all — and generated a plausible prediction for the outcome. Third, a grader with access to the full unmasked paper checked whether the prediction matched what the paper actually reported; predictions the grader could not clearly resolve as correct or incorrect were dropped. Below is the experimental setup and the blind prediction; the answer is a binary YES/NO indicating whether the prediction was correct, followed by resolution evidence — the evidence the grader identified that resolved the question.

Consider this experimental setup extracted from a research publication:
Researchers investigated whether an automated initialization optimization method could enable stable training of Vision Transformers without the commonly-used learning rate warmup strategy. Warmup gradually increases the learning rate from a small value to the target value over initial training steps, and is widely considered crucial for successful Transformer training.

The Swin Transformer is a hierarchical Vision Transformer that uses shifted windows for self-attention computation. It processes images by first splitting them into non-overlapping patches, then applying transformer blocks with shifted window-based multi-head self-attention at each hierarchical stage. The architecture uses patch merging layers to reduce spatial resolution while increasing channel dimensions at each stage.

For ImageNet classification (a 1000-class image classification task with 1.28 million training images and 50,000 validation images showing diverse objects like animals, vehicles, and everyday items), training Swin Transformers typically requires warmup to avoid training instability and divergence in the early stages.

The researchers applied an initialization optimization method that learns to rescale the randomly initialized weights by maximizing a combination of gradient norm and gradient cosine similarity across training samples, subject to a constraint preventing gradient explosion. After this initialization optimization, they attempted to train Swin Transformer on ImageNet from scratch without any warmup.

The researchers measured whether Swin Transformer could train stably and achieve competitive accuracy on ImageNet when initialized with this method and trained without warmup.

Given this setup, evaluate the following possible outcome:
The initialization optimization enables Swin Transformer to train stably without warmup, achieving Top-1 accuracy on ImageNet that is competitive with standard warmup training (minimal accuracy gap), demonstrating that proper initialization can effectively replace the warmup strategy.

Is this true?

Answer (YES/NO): YES